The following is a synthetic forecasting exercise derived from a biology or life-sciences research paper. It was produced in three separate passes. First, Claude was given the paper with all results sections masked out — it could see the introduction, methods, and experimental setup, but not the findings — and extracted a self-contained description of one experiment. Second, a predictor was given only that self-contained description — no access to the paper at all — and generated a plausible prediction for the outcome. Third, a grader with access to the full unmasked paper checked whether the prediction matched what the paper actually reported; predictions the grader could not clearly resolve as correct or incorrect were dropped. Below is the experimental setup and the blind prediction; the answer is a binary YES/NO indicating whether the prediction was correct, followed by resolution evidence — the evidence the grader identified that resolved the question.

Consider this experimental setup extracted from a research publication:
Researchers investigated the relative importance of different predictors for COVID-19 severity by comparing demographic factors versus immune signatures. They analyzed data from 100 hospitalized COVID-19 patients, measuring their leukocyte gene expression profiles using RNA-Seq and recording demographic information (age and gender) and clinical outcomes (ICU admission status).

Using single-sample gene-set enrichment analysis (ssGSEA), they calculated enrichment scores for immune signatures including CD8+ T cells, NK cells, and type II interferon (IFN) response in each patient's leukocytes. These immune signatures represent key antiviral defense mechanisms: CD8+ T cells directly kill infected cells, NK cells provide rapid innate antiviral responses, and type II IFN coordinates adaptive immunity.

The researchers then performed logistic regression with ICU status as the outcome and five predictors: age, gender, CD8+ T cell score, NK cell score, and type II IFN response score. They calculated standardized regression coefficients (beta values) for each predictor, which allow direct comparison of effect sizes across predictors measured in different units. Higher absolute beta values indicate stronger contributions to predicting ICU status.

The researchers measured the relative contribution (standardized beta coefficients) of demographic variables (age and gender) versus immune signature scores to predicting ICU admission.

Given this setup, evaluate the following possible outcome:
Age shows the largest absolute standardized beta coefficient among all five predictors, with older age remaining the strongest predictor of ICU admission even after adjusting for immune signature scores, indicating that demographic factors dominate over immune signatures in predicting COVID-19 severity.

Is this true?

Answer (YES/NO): NO